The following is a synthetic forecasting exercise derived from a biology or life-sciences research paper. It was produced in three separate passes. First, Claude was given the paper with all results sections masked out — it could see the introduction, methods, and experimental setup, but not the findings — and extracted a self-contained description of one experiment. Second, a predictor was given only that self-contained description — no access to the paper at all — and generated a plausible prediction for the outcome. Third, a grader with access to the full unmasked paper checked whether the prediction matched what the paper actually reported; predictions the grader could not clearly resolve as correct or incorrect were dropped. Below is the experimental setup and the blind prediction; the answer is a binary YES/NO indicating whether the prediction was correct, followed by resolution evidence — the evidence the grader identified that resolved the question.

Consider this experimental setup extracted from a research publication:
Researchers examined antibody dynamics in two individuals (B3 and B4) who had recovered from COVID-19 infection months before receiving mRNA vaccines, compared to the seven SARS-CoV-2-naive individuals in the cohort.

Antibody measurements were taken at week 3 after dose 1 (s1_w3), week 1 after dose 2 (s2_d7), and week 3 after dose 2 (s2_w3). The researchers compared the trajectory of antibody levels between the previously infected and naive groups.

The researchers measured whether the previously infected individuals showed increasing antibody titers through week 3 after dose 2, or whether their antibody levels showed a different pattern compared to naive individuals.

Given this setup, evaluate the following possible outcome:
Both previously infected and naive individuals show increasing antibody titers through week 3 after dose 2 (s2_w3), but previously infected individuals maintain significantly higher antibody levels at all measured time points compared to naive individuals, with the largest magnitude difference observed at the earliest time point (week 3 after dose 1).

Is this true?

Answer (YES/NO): NO